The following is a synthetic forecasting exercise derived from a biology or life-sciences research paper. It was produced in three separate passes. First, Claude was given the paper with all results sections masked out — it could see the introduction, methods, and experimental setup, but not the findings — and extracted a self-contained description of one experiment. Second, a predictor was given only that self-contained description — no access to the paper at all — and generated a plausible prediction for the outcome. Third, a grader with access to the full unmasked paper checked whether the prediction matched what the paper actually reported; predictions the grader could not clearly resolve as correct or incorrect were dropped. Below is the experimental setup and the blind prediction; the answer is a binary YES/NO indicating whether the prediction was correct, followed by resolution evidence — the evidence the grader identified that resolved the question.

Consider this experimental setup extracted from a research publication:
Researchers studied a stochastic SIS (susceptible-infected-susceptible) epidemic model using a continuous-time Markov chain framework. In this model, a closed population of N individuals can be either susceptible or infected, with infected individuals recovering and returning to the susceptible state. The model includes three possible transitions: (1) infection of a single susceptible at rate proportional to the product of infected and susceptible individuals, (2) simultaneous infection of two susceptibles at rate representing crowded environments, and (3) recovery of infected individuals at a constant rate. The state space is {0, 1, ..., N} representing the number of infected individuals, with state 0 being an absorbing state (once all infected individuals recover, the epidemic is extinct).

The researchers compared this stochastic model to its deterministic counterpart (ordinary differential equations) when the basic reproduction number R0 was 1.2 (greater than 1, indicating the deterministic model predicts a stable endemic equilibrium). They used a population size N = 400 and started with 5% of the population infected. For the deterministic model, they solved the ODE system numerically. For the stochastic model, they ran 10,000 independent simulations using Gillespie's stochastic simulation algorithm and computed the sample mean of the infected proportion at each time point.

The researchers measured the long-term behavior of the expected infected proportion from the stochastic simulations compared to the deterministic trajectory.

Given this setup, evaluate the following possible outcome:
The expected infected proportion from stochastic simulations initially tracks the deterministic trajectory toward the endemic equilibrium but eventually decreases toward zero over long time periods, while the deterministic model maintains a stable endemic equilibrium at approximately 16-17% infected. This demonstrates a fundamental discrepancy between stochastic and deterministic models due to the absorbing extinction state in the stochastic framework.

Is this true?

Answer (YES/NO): YES